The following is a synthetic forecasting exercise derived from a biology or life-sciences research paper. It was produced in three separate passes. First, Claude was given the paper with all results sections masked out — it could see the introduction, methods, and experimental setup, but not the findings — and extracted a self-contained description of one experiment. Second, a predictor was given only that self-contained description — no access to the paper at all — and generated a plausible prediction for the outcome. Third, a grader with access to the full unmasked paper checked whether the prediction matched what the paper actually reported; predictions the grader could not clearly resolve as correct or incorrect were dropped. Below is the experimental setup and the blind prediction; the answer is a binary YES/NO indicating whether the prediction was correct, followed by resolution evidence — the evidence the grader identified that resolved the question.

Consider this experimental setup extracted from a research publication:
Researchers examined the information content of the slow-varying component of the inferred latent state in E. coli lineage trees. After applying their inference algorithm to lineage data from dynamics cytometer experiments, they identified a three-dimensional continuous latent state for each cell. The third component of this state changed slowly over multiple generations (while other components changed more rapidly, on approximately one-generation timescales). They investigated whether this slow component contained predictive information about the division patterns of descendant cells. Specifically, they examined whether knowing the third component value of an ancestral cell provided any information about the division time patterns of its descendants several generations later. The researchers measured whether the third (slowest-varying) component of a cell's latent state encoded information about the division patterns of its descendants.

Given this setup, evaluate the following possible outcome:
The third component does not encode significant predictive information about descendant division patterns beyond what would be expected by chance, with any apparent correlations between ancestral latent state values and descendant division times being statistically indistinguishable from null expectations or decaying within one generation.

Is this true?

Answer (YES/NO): NO